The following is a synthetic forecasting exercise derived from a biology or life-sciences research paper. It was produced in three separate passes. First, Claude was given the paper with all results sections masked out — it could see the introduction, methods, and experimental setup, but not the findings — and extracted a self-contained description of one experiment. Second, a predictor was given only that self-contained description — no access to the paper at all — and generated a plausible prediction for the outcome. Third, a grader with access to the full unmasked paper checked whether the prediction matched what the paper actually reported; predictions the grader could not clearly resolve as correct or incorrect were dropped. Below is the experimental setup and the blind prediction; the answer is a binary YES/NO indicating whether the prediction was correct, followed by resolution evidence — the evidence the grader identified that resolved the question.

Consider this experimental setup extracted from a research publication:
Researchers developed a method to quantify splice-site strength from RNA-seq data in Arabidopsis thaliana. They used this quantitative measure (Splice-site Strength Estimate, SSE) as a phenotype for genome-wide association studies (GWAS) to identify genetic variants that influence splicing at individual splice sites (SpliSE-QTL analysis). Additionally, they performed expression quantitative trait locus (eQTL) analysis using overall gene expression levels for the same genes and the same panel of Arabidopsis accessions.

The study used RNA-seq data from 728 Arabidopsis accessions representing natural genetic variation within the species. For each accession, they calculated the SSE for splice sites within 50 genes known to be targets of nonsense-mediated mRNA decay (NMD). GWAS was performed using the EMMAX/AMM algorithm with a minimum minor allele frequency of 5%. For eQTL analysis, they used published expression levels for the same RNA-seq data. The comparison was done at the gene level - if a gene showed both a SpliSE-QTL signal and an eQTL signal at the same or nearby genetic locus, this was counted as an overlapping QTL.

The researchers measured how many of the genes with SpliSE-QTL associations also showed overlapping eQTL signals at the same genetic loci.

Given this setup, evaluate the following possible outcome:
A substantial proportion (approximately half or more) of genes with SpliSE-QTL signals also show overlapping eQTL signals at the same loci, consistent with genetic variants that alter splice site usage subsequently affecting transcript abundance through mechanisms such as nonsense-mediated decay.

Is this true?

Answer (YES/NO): NO